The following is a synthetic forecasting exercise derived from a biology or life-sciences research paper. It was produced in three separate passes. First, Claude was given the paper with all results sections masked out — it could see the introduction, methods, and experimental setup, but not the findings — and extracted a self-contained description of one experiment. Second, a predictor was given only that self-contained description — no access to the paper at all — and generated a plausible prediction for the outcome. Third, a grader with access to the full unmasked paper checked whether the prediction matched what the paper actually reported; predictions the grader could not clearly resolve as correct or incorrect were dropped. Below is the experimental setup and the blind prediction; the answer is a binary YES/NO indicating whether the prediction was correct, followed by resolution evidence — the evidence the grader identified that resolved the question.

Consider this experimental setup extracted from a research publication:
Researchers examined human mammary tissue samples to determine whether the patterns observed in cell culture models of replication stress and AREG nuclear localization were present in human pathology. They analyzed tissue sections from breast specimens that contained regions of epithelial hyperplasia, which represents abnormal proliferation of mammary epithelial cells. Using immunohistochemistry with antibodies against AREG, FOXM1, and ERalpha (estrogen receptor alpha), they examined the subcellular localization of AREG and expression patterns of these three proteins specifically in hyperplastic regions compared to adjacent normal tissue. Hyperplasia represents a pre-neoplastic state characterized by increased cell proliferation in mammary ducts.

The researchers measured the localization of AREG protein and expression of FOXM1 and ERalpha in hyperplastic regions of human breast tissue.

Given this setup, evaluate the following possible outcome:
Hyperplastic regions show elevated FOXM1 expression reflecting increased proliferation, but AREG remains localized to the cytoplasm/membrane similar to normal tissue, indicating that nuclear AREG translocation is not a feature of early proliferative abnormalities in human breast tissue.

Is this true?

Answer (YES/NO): NO